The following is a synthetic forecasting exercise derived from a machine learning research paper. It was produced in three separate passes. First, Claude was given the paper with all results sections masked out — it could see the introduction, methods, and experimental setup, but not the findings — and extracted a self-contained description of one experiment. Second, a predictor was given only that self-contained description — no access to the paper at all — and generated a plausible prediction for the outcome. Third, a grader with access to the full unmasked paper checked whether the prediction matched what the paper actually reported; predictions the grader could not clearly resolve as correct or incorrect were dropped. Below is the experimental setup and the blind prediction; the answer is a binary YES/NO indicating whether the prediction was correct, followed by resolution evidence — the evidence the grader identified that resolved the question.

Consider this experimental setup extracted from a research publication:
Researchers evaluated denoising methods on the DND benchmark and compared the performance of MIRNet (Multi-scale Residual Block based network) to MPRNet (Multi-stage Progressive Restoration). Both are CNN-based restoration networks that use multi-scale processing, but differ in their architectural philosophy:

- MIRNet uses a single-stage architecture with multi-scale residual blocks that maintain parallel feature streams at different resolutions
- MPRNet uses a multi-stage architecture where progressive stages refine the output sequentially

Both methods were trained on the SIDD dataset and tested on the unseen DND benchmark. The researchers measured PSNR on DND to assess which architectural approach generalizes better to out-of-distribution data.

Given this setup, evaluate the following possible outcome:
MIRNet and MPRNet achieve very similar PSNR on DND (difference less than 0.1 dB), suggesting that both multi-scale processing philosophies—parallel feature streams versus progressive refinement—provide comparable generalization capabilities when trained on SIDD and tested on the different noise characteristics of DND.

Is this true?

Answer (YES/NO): YES